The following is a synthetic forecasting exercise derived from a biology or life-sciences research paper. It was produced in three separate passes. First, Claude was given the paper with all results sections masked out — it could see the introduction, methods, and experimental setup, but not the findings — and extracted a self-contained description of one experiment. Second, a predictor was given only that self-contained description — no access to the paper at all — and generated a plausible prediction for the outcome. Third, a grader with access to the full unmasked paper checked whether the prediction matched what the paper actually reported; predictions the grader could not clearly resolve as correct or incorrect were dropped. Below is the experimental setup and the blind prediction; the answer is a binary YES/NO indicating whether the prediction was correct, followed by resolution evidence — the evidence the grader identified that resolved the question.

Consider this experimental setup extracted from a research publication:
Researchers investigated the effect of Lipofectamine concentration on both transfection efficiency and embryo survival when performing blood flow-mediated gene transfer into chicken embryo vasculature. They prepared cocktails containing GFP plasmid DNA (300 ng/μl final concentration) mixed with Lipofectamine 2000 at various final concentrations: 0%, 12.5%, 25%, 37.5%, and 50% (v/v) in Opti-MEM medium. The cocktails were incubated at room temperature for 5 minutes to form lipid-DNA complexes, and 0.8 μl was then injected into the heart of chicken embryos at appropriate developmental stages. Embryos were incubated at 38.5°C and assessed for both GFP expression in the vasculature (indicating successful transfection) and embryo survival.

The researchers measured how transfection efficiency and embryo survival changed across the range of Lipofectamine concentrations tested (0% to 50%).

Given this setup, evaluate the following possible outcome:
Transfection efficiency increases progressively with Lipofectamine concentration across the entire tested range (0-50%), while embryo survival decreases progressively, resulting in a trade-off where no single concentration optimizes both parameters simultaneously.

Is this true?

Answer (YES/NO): NO